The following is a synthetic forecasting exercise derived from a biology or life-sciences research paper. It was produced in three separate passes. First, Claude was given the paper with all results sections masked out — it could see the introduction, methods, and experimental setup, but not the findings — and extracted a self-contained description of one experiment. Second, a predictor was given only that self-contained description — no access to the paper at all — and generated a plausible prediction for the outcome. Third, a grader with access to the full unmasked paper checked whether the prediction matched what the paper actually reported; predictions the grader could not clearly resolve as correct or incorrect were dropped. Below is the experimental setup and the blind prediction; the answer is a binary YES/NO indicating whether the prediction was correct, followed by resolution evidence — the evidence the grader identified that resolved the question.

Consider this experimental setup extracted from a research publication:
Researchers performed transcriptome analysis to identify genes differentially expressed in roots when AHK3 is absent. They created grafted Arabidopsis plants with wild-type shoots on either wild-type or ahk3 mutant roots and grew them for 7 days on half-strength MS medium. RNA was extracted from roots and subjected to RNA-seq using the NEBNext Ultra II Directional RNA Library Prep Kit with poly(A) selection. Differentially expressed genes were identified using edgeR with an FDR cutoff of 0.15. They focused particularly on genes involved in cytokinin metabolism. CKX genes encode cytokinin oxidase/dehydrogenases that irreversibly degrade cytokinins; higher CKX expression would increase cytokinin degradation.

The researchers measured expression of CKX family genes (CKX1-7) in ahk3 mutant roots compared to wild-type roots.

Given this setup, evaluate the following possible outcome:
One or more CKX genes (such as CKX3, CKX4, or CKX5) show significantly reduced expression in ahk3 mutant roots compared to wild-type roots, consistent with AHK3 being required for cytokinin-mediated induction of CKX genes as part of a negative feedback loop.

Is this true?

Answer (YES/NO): YES